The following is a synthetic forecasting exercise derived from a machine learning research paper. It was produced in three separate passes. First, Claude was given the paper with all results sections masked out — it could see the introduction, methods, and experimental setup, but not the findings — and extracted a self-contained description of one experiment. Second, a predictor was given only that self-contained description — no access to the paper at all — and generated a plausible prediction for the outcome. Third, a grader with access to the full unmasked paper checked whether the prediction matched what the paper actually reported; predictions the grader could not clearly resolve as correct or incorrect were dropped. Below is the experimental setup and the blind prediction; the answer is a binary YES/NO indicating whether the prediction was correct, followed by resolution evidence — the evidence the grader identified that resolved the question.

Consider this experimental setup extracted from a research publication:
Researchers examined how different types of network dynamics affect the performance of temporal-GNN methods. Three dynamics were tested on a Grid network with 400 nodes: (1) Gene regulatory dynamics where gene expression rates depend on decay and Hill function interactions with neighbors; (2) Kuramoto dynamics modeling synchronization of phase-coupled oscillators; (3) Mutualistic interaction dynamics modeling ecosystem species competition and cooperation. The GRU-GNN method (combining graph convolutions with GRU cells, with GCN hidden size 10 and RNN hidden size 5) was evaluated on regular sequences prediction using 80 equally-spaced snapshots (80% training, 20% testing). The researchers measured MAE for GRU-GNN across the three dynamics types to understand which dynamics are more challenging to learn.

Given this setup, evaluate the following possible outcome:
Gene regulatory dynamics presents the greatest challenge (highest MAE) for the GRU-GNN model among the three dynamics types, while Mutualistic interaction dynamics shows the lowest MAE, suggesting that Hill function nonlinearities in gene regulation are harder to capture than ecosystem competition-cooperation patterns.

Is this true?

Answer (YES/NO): NO